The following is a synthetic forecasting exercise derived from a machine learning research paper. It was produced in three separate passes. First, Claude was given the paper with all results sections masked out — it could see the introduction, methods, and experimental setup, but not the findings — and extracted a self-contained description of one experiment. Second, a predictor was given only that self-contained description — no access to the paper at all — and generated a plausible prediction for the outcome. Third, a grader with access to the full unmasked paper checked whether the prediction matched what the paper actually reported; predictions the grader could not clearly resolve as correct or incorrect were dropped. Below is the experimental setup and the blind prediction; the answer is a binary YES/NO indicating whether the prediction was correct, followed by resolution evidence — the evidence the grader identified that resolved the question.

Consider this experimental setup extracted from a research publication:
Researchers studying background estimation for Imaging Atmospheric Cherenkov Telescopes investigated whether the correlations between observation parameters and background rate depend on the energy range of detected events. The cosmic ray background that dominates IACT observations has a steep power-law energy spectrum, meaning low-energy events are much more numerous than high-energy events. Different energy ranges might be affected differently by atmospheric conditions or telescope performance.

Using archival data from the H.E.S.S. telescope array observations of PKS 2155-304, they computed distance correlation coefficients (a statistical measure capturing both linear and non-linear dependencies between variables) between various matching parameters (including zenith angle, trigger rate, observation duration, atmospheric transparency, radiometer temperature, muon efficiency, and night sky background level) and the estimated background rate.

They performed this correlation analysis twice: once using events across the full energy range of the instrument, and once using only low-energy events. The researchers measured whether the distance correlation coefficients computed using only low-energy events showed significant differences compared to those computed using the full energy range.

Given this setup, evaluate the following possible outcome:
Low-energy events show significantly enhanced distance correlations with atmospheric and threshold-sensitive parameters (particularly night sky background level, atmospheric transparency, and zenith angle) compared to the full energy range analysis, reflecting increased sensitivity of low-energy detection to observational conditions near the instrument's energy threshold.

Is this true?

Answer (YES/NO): NO